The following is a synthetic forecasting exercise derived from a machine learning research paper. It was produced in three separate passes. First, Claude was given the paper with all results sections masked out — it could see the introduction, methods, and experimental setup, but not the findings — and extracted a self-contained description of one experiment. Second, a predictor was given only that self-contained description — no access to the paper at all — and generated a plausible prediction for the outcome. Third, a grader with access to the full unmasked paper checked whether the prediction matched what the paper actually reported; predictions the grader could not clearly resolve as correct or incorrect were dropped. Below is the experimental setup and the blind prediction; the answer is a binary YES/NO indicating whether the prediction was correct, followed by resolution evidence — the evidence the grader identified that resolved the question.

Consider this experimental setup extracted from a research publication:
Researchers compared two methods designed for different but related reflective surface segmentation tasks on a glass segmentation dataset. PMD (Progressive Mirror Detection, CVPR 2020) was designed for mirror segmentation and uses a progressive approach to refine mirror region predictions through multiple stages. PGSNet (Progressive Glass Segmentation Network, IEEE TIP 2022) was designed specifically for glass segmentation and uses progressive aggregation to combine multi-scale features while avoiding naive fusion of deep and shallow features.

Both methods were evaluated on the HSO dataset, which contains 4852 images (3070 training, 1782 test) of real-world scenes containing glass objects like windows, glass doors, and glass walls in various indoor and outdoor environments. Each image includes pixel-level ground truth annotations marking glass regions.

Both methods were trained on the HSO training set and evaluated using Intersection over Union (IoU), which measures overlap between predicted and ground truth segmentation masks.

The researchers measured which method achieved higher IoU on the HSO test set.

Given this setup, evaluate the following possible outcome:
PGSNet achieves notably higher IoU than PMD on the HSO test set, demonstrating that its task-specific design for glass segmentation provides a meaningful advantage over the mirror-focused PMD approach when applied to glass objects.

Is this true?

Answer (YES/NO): NO